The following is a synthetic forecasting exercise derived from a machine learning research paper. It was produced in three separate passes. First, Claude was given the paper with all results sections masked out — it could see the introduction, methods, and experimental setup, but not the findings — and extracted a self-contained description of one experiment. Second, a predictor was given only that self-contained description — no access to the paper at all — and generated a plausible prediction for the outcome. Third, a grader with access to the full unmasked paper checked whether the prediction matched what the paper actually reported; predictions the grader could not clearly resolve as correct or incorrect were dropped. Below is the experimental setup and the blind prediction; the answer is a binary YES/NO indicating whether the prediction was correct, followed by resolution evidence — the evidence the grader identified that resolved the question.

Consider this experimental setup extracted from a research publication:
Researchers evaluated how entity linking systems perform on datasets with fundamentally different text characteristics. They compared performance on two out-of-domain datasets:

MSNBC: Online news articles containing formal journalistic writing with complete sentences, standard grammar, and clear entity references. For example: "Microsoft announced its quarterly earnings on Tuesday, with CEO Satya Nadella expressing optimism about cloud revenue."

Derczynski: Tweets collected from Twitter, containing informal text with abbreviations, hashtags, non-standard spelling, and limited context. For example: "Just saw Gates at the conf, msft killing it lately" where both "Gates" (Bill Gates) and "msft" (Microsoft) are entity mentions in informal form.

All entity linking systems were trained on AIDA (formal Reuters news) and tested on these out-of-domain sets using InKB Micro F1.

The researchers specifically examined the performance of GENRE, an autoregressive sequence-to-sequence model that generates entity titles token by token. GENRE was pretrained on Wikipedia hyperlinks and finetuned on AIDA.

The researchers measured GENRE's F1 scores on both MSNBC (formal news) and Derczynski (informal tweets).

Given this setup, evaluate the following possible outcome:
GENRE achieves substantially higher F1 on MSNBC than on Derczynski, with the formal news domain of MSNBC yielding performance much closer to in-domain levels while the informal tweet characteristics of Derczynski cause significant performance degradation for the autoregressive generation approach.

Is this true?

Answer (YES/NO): YES